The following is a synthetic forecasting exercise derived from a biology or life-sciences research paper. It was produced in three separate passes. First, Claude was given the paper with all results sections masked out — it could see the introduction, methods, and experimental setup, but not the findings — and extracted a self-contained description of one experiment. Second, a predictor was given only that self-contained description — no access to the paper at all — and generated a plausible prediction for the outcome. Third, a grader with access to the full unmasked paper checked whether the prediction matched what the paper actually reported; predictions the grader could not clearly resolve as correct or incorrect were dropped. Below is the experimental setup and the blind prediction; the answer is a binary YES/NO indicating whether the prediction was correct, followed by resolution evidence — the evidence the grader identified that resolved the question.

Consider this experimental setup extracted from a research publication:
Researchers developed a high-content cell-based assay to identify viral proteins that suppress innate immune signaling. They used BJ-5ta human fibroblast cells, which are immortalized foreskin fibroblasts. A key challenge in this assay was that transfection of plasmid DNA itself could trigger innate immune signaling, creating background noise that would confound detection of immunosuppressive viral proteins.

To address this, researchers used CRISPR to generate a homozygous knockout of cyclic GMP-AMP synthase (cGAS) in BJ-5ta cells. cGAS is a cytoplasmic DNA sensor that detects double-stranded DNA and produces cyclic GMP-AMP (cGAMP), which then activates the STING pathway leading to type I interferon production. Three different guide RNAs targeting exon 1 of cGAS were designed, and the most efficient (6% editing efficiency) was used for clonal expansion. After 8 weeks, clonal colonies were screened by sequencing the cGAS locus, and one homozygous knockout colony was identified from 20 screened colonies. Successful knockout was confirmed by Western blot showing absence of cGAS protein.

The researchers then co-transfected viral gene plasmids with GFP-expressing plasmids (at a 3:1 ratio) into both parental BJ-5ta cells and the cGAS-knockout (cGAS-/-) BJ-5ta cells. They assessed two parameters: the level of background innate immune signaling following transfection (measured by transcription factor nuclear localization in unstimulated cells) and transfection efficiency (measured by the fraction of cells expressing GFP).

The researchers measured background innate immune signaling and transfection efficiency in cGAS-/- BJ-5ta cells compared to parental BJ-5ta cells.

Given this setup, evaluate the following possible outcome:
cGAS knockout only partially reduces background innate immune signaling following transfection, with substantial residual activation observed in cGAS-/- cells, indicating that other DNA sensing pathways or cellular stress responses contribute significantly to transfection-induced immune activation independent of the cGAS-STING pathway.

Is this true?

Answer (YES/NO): NO